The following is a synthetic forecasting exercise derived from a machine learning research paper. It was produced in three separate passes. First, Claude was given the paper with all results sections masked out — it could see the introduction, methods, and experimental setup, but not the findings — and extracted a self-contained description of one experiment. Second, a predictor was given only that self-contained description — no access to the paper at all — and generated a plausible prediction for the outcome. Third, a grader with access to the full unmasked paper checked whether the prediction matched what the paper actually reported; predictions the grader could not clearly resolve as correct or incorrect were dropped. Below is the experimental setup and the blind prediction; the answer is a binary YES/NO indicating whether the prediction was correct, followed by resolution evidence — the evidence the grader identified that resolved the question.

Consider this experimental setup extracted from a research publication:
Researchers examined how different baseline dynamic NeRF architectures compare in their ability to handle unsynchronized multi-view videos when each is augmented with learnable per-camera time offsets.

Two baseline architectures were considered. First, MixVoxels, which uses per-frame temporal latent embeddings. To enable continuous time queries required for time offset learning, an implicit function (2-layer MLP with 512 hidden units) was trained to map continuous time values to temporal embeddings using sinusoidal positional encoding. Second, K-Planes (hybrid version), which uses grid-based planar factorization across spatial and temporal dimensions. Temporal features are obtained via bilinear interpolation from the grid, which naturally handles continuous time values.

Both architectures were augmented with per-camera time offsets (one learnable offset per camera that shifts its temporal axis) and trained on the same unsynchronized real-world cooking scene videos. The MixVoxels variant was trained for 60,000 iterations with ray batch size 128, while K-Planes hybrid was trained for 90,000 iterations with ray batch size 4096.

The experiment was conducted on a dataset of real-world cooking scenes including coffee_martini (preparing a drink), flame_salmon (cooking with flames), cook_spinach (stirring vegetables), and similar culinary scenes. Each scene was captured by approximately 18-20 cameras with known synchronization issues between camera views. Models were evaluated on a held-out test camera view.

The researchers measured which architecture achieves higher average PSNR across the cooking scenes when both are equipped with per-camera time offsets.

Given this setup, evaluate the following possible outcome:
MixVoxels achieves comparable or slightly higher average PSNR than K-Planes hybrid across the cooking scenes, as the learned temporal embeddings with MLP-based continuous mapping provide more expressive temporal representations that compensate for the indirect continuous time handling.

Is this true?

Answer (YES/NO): NO